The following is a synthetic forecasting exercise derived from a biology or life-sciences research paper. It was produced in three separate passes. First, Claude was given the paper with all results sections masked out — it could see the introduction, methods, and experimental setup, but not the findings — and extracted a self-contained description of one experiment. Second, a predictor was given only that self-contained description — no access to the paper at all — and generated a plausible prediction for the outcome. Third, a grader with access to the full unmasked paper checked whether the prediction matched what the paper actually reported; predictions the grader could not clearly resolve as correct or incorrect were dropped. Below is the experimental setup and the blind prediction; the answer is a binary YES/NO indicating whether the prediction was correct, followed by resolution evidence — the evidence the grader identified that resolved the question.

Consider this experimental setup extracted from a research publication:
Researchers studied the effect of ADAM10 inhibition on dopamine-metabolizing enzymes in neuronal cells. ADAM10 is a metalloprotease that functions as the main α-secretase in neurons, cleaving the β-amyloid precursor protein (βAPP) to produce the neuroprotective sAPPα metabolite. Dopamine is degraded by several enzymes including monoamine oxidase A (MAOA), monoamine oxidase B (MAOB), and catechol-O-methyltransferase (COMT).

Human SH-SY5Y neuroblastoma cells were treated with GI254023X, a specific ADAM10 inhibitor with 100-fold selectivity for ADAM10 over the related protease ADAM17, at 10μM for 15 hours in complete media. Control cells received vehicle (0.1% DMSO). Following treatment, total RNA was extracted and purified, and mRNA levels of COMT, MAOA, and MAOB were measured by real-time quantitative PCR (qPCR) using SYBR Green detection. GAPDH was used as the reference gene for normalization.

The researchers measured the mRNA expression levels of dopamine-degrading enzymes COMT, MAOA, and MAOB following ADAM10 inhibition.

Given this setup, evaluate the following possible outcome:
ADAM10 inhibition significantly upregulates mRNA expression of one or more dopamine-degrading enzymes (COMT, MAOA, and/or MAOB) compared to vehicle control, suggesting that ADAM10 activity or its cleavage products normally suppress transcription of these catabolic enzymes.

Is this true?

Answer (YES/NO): YES